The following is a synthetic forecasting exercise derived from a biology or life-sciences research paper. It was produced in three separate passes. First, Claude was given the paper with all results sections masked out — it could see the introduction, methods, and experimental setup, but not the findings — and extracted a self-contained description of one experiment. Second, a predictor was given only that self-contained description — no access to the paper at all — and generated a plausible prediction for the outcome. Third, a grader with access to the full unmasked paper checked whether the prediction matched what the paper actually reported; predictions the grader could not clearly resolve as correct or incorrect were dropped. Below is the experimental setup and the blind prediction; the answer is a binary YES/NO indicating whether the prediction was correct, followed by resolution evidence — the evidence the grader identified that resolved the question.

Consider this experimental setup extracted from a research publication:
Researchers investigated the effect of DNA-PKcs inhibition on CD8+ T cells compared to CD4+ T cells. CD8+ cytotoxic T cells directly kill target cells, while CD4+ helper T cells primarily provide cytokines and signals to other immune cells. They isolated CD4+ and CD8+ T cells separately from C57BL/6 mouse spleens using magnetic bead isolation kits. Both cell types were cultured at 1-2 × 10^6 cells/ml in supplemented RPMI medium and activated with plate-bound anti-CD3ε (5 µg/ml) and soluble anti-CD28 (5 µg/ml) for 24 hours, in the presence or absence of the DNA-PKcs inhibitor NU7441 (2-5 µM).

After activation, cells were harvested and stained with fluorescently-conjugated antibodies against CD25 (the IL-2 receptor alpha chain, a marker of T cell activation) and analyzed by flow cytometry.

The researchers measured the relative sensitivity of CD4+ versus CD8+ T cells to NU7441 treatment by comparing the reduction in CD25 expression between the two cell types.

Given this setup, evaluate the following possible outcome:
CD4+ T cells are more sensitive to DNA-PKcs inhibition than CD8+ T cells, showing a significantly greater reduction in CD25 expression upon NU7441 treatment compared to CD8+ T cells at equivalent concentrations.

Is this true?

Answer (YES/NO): NO